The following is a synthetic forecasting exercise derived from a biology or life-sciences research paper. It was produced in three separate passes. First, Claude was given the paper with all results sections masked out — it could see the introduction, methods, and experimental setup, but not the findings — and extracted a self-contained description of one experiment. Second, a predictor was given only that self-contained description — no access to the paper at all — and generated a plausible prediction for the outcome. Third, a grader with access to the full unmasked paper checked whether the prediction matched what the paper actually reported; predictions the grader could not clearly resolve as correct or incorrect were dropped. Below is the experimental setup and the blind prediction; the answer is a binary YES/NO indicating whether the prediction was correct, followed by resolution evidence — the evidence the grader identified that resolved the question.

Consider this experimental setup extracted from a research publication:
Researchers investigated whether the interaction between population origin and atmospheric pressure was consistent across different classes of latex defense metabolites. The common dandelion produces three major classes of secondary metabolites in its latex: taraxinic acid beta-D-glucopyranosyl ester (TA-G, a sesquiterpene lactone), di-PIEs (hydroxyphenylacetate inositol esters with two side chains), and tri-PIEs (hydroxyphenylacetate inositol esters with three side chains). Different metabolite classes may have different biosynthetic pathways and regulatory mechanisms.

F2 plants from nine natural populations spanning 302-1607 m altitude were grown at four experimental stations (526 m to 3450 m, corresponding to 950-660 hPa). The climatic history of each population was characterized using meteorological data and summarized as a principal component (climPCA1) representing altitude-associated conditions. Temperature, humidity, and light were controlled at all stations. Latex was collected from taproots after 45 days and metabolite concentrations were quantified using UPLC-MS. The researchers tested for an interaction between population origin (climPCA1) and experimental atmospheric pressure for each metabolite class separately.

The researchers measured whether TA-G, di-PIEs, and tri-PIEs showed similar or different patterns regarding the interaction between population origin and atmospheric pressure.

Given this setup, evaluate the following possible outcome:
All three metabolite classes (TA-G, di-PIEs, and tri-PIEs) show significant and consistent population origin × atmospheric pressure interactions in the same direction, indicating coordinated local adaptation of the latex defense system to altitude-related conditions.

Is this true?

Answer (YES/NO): NO